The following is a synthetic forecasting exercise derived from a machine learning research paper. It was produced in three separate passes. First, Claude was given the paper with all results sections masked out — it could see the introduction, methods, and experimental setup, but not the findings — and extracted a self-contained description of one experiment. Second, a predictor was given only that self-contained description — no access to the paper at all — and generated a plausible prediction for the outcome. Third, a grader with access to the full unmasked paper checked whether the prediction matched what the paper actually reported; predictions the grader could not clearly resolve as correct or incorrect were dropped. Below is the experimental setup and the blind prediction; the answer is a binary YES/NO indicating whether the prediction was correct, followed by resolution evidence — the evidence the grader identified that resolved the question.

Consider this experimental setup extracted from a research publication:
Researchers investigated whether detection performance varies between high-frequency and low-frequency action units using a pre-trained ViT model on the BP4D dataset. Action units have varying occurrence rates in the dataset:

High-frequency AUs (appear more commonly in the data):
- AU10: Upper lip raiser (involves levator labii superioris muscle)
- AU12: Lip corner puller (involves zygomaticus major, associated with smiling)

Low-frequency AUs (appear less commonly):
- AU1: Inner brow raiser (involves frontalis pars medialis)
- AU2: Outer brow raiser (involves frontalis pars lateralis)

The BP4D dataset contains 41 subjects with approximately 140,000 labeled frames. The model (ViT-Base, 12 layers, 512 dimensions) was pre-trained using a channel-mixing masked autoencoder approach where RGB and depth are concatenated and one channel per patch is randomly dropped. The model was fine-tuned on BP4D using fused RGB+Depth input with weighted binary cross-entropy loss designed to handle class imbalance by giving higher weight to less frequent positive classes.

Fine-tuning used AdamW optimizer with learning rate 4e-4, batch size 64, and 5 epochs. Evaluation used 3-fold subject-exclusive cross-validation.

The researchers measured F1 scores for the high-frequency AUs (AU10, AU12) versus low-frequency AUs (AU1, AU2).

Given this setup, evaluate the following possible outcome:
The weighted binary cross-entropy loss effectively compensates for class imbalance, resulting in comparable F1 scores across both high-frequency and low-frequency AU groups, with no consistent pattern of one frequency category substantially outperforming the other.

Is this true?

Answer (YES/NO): NO